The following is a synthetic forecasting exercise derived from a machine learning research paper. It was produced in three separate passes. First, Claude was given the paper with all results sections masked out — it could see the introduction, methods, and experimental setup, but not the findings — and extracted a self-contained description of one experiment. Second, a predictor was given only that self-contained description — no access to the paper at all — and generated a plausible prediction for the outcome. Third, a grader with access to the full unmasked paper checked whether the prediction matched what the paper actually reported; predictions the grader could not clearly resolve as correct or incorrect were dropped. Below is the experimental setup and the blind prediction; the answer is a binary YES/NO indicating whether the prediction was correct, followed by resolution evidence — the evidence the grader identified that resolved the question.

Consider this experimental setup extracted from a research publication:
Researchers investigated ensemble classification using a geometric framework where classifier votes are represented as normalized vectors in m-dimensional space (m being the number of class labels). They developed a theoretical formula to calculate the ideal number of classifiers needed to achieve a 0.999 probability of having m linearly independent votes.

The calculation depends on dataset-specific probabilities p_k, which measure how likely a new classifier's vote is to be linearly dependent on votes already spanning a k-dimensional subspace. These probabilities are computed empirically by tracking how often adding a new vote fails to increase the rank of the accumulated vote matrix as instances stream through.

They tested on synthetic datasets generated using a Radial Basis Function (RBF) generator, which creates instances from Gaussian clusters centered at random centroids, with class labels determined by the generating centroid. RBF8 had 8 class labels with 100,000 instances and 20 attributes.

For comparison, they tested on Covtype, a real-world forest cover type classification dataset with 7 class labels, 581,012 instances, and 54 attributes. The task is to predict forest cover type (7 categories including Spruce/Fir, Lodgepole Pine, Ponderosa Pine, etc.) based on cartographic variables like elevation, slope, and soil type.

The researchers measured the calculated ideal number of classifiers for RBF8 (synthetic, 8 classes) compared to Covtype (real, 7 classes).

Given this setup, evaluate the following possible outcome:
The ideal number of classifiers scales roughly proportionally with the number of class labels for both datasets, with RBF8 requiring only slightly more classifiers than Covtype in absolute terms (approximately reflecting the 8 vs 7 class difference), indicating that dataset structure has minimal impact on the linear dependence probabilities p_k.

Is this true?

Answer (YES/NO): NO